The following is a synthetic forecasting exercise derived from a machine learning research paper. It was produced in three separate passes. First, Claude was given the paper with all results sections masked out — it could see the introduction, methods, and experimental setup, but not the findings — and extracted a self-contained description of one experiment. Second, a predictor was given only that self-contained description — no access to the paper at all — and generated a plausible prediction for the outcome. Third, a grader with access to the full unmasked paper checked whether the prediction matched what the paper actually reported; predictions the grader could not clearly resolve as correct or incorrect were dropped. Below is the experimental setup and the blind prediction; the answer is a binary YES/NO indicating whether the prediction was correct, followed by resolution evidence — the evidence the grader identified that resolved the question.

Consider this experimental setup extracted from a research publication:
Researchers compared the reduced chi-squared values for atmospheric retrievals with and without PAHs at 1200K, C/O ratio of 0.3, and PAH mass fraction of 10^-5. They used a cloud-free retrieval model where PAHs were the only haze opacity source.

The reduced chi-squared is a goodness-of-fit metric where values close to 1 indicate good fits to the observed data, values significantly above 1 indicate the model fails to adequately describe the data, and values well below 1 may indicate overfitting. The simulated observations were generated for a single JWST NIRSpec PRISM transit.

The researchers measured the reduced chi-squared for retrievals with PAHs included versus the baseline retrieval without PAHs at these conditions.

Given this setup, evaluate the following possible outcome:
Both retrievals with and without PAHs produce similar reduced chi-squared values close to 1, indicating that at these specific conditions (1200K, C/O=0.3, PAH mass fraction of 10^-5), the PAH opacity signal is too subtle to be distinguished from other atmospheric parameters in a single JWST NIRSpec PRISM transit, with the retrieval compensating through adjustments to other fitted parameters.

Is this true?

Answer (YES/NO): NO